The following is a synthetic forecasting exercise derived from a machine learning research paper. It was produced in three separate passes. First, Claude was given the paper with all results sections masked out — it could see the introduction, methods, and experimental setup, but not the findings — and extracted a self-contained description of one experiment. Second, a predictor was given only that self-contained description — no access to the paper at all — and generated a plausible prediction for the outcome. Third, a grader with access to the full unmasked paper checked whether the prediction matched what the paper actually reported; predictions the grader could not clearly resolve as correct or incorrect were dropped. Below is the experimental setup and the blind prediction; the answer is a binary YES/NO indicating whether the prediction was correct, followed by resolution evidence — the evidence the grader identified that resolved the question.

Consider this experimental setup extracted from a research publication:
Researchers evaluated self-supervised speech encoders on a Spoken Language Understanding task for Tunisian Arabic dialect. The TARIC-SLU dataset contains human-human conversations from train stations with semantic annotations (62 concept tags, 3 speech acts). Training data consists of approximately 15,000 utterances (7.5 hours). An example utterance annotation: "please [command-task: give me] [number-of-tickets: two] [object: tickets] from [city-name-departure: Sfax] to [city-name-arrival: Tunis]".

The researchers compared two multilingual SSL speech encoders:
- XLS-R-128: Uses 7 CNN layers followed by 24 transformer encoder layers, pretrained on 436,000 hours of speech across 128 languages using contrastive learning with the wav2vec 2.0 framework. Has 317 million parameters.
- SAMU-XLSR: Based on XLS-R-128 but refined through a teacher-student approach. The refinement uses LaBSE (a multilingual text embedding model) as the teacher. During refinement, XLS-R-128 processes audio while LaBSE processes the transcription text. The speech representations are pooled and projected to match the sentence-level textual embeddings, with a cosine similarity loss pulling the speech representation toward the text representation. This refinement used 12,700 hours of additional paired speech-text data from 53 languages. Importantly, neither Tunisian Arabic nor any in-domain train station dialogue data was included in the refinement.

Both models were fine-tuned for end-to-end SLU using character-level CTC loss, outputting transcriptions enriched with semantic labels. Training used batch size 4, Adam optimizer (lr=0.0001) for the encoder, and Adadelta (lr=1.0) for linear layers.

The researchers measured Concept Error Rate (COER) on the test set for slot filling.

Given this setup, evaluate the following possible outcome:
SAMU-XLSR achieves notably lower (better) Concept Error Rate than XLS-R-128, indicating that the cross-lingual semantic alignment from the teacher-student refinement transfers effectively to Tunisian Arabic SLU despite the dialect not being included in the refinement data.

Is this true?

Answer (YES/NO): NO